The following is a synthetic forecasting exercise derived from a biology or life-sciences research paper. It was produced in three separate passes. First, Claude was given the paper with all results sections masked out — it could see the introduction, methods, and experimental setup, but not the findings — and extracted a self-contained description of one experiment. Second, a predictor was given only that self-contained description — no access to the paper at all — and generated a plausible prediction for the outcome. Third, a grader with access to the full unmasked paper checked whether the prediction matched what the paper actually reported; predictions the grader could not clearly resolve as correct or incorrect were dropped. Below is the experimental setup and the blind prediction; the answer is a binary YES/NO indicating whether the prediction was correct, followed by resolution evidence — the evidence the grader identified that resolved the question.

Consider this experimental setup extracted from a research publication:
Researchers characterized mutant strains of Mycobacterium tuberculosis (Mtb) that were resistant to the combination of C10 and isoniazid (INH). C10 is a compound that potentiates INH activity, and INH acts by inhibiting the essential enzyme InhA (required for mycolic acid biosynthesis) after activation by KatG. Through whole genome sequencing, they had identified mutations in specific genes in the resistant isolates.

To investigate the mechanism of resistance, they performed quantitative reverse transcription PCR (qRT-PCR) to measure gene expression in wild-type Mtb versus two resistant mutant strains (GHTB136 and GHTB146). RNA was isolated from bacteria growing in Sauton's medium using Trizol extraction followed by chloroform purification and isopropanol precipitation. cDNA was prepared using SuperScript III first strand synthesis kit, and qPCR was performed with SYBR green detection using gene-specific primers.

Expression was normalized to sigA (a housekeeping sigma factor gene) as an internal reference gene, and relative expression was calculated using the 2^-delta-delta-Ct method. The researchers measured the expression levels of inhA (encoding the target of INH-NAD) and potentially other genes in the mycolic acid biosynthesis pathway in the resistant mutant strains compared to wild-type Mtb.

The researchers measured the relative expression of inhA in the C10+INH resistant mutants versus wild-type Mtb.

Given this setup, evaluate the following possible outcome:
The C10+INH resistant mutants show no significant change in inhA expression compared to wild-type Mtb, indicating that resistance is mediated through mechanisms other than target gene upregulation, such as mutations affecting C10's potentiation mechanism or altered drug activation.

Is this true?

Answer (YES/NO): YES